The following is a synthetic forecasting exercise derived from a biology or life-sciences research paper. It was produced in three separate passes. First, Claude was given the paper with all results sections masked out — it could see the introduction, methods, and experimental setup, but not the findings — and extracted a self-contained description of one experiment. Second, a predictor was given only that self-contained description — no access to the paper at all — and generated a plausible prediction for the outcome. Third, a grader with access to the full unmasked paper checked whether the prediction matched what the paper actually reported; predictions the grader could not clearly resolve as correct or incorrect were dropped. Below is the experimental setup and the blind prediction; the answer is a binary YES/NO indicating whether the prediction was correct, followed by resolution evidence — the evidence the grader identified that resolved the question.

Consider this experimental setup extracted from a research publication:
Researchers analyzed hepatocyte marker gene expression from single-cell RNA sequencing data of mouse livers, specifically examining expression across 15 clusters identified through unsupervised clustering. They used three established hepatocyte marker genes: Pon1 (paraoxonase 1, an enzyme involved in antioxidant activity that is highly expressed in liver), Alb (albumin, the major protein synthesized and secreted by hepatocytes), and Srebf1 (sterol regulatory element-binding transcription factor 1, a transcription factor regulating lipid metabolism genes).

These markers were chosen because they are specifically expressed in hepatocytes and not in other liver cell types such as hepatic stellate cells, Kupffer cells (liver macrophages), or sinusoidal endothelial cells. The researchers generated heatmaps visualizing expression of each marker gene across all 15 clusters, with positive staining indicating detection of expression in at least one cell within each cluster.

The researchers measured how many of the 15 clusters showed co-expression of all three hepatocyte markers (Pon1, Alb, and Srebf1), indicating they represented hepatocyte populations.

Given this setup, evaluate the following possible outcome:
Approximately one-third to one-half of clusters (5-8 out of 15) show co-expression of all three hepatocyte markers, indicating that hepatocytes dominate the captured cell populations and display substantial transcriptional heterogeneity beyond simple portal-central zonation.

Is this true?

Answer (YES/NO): NO